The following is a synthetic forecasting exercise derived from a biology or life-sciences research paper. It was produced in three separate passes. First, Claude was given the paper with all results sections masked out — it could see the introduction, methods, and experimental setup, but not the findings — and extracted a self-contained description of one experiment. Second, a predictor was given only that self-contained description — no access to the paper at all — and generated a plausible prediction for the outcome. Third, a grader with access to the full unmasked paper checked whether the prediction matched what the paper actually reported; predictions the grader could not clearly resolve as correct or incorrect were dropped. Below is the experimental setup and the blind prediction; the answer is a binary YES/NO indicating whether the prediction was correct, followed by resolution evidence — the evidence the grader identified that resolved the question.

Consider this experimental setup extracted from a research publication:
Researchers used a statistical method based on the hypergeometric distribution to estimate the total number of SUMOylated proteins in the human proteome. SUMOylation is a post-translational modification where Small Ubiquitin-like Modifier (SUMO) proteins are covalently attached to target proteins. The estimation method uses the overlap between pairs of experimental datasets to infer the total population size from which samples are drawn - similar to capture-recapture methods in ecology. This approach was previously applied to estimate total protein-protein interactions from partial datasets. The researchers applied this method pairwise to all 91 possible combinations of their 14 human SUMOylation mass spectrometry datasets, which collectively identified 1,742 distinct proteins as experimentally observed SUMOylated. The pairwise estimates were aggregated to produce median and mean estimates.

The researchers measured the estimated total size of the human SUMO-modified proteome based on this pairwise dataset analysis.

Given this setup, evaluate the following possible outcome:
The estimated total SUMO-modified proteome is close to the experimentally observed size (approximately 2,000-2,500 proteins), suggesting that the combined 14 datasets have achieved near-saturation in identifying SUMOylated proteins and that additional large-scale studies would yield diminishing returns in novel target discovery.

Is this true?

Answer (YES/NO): NO